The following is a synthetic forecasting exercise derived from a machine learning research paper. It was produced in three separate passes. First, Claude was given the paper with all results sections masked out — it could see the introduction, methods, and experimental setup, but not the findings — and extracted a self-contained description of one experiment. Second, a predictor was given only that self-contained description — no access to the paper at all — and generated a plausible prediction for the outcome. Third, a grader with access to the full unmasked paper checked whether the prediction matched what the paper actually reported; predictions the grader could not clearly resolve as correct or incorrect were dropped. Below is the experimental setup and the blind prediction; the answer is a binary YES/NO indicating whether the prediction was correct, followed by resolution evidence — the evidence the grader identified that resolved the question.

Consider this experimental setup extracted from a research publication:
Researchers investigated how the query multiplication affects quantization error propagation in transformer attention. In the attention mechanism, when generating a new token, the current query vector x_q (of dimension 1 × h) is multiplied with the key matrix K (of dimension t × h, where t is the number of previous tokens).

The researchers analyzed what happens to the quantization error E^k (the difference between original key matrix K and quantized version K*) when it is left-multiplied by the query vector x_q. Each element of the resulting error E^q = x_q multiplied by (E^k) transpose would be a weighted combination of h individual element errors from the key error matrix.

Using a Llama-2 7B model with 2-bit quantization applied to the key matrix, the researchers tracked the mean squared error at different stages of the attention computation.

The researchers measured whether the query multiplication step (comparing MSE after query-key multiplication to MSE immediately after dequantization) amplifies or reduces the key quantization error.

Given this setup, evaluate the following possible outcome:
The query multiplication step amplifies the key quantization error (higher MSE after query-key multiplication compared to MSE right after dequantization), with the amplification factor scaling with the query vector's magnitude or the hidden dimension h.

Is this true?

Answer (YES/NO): YES